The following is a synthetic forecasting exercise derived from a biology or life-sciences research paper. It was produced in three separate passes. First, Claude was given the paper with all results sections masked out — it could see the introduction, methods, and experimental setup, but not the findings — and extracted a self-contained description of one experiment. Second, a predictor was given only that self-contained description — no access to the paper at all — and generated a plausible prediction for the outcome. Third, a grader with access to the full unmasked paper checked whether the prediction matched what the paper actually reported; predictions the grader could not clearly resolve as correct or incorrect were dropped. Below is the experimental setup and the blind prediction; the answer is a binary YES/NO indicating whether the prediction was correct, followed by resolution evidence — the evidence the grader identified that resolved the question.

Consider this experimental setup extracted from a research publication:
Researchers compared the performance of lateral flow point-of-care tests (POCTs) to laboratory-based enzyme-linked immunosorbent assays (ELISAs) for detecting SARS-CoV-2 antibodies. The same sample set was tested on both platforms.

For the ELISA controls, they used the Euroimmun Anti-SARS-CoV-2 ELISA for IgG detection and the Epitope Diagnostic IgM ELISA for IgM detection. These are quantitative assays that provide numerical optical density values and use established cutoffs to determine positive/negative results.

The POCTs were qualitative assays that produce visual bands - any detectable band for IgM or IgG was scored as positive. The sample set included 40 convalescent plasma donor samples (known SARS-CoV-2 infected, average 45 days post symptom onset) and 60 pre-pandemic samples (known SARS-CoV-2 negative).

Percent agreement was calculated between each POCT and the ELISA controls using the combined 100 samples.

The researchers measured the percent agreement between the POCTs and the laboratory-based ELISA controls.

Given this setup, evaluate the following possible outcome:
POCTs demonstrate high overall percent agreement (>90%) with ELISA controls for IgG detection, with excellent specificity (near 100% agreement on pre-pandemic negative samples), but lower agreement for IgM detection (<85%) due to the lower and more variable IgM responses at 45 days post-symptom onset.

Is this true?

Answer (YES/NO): NO